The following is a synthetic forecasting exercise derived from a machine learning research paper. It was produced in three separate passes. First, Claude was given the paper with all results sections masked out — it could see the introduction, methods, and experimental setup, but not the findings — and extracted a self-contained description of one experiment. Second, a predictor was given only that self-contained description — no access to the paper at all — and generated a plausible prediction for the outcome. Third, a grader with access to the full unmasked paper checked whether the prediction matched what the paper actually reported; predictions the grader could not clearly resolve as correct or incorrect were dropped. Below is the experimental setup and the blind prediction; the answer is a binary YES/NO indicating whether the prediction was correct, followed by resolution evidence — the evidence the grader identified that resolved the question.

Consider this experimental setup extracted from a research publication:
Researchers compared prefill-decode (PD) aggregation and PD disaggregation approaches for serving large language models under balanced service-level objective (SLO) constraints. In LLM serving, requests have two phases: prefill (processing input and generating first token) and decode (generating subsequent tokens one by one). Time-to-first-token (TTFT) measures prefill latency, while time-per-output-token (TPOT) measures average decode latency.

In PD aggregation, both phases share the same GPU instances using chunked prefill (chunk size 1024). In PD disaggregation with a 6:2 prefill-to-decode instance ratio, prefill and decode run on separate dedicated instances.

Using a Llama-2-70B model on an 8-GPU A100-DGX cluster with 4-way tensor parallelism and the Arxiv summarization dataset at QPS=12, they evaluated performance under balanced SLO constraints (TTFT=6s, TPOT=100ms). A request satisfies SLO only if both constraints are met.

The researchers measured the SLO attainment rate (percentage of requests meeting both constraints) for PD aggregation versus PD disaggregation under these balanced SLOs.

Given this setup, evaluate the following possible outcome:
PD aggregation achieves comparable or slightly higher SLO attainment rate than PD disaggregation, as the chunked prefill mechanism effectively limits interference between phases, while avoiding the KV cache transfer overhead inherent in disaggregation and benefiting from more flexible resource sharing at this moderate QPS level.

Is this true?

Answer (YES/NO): NO